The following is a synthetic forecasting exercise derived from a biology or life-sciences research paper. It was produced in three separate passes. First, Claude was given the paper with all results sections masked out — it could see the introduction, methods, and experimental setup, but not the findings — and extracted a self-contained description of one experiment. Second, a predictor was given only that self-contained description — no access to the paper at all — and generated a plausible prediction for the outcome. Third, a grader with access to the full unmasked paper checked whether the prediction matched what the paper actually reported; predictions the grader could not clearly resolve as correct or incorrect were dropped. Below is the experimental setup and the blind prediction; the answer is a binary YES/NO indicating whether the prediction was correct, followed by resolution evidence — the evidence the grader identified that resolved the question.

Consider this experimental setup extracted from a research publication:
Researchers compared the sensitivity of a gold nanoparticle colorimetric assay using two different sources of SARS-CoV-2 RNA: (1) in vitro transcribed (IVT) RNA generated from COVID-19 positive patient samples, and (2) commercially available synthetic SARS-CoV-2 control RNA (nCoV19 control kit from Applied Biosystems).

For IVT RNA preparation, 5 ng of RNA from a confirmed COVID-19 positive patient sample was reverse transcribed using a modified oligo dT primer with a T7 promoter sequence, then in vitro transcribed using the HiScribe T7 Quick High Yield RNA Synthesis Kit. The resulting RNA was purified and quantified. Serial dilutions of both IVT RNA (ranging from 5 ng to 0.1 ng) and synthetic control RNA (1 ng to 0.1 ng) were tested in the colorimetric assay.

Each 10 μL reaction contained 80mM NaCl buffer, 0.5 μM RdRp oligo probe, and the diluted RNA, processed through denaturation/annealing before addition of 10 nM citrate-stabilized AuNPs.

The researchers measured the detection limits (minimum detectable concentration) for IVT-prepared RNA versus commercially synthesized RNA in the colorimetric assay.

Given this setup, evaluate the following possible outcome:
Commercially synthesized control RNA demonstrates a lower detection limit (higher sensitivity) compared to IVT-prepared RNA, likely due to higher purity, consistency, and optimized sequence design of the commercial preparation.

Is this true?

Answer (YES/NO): NO